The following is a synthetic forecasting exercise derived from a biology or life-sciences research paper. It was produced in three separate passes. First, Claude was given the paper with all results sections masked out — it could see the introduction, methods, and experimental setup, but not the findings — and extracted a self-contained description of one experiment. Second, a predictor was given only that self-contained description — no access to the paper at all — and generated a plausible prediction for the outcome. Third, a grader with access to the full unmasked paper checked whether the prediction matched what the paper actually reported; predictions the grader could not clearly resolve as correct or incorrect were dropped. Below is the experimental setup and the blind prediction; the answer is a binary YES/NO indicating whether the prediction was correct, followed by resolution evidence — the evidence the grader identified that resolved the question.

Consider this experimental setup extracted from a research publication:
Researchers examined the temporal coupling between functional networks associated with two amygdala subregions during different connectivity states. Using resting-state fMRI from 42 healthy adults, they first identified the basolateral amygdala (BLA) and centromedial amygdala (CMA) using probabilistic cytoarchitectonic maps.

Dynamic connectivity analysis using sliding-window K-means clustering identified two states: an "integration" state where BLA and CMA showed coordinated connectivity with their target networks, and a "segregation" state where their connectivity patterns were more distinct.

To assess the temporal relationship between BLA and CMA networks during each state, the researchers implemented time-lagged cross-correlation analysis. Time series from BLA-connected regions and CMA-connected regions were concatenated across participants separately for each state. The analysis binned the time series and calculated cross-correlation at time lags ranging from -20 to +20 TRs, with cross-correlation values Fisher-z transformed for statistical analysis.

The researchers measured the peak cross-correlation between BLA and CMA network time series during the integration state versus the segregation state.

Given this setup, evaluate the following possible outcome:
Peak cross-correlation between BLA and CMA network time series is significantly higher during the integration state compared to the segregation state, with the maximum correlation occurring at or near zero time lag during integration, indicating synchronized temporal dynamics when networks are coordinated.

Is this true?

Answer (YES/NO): YES